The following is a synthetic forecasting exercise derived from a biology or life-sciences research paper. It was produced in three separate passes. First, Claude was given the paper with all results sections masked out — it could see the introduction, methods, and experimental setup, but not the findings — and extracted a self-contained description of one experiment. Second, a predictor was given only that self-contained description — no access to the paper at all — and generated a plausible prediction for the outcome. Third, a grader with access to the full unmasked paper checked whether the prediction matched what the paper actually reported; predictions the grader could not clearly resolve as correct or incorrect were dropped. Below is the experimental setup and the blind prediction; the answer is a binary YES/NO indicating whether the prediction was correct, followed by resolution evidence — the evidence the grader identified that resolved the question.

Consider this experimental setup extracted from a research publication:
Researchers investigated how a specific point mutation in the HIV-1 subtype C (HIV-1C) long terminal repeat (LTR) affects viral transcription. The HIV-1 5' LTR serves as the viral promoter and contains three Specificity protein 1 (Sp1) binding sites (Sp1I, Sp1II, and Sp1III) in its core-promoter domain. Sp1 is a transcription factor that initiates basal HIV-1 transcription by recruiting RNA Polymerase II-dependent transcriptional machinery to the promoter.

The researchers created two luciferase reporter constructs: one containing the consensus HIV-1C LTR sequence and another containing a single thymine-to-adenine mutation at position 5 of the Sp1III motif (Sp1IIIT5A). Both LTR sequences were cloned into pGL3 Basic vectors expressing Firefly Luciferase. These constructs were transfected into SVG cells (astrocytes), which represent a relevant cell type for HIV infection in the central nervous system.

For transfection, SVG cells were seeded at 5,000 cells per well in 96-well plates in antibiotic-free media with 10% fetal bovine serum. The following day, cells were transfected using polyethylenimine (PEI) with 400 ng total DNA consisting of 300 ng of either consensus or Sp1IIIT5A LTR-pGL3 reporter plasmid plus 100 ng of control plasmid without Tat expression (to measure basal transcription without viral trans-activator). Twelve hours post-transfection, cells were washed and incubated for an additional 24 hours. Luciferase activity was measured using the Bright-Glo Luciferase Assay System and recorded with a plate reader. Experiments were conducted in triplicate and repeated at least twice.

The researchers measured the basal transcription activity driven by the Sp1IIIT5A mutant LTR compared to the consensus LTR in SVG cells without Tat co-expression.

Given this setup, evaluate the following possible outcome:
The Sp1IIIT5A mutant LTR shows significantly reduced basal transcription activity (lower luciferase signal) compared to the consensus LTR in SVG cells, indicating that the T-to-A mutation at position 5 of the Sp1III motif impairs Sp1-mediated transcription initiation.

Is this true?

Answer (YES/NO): NO